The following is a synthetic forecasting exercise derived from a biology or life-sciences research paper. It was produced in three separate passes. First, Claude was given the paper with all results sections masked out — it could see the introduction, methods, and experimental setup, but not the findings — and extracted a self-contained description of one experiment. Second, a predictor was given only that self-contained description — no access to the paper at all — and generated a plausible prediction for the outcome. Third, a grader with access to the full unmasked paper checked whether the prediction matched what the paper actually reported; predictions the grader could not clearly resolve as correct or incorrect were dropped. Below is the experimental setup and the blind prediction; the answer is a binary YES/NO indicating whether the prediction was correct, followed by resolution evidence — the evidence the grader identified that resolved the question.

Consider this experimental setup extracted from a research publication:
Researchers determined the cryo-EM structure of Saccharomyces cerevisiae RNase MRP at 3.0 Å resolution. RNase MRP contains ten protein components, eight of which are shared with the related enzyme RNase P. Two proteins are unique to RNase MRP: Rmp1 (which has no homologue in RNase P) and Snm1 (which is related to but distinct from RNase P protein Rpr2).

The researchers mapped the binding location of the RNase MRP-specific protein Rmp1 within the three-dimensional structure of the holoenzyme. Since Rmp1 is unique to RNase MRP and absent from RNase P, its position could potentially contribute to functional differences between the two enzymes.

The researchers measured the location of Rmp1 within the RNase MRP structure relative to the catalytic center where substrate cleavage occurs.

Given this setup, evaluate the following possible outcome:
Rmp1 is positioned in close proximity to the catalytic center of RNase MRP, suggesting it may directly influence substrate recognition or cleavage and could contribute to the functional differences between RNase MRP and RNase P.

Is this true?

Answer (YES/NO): YES